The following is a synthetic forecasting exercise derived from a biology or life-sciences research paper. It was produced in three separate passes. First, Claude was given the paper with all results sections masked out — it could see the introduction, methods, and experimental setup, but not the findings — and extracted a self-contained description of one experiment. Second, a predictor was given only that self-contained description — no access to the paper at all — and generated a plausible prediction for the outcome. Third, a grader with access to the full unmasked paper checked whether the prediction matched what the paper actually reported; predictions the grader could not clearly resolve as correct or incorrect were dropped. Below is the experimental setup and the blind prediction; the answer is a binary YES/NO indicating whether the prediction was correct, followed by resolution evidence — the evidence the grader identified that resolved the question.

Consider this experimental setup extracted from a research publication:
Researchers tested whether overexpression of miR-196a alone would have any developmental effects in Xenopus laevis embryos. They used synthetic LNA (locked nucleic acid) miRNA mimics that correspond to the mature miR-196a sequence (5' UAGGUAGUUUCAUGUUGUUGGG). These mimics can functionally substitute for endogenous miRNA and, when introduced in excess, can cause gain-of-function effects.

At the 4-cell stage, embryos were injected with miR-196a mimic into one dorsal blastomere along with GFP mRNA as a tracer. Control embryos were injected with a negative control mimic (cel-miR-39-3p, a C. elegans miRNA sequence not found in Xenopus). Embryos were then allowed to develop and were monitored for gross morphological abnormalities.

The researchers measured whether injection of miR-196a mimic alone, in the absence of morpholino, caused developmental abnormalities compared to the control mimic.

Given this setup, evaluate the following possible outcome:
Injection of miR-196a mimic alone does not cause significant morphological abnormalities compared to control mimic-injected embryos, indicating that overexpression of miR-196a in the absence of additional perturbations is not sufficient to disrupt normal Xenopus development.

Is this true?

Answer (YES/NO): YES